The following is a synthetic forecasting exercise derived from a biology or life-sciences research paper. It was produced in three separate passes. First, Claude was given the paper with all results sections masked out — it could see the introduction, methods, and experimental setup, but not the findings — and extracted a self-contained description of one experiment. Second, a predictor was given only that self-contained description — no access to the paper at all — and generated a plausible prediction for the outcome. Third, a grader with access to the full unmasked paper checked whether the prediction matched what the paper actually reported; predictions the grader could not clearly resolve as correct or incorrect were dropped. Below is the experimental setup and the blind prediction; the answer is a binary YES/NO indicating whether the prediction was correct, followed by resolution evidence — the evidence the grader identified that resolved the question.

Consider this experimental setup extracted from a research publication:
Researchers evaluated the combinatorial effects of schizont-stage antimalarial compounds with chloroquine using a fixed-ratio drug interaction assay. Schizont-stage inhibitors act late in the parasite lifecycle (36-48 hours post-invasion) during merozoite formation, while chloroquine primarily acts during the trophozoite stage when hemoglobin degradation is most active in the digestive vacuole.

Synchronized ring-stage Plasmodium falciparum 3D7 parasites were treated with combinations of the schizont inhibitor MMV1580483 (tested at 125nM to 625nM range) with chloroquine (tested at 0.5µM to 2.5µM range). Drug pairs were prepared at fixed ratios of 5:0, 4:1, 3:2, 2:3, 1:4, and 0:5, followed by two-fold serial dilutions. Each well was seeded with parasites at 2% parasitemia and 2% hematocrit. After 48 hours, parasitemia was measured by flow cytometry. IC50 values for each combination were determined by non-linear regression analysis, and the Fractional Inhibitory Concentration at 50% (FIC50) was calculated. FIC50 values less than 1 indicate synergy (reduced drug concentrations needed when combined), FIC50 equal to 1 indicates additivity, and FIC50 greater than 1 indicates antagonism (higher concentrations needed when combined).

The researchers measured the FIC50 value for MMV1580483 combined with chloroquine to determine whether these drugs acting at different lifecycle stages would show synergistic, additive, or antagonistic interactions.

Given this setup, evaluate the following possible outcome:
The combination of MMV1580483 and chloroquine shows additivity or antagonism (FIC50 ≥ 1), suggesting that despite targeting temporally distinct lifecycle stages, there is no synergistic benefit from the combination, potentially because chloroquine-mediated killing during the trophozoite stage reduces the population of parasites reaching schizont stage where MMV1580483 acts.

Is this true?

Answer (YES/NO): YES